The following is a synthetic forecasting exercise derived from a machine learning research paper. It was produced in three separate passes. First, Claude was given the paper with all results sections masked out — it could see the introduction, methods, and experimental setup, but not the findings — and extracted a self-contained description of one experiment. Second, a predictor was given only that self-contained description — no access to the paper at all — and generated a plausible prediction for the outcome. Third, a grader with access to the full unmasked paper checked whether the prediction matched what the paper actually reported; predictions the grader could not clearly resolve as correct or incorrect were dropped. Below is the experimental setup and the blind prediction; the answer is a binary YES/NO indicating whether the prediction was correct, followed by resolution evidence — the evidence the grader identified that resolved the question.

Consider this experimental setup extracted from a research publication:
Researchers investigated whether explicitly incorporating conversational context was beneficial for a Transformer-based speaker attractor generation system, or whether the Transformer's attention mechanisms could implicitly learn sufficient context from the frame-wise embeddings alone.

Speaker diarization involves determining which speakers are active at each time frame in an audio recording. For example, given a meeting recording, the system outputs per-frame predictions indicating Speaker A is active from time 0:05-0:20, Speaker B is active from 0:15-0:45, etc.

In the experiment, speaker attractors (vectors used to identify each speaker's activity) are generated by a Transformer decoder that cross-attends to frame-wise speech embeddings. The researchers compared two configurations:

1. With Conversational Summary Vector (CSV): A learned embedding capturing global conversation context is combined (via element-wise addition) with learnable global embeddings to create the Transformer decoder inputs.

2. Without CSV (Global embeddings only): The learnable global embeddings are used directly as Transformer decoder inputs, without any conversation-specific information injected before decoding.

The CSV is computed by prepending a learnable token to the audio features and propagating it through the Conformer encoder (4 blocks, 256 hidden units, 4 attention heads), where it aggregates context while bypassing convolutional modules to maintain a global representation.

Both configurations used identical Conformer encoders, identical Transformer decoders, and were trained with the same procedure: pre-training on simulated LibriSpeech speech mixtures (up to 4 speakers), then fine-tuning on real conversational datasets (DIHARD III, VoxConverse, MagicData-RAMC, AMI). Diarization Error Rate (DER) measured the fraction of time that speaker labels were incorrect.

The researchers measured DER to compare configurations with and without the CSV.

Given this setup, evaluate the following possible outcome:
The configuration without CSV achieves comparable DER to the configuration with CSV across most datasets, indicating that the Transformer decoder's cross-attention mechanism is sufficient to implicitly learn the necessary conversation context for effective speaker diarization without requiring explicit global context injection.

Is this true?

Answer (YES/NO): NO